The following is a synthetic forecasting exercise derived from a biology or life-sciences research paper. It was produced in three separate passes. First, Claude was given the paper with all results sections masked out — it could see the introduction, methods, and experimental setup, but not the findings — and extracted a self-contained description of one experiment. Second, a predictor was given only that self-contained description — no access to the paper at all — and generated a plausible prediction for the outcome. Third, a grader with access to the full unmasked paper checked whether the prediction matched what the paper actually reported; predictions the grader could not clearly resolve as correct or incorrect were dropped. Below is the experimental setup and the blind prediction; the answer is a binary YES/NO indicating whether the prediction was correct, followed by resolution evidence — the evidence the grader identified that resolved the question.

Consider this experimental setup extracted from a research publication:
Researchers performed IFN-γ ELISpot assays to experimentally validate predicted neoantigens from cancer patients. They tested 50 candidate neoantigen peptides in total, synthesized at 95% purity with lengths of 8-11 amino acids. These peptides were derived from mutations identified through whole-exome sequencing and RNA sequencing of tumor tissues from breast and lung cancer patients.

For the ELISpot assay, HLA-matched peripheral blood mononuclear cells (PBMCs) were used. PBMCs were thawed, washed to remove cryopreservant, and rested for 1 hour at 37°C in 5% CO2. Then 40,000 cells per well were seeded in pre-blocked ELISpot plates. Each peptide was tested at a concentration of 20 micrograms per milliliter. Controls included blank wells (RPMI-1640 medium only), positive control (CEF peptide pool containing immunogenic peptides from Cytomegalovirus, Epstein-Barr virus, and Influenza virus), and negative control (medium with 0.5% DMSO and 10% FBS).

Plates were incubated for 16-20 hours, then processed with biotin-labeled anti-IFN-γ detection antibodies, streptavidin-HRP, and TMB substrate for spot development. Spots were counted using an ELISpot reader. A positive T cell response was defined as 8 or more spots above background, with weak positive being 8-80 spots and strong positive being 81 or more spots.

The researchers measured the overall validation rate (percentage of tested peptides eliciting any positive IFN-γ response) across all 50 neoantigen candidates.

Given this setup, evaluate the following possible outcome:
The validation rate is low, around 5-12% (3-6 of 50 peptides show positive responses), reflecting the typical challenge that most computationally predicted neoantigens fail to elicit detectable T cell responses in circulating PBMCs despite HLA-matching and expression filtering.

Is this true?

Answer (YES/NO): NO